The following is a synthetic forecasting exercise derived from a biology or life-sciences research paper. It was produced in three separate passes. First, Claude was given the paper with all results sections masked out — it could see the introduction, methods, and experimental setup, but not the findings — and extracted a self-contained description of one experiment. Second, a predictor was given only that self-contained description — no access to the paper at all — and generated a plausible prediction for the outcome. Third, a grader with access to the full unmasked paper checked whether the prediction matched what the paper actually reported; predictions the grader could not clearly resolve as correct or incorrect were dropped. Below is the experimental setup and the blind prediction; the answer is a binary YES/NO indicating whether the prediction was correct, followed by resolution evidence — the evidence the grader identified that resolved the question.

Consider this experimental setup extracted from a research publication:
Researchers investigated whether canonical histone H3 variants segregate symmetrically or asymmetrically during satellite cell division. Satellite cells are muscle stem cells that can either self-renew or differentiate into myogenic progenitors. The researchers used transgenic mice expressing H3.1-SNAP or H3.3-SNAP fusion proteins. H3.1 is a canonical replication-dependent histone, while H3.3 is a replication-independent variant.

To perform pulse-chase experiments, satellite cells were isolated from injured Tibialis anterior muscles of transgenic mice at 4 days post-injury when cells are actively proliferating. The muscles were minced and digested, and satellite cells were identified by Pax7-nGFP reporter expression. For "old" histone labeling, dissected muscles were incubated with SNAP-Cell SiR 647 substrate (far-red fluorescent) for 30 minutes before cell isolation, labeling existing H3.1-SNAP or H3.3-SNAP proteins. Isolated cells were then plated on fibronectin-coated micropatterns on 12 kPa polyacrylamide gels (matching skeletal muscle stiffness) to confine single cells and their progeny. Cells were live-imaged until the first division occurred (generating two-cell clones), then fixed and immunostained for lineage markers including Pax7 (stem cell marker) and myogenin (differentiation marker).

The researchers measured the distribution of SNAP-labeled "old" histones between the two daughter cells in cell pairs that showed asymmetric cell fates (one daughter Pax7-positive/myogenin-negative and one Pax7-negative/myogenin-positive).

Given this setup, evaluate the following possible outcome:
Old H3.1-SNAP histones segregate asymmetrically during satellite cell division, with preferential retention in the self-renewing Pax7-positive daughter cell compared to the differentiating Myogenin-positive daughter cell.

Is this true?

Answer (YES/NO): NO